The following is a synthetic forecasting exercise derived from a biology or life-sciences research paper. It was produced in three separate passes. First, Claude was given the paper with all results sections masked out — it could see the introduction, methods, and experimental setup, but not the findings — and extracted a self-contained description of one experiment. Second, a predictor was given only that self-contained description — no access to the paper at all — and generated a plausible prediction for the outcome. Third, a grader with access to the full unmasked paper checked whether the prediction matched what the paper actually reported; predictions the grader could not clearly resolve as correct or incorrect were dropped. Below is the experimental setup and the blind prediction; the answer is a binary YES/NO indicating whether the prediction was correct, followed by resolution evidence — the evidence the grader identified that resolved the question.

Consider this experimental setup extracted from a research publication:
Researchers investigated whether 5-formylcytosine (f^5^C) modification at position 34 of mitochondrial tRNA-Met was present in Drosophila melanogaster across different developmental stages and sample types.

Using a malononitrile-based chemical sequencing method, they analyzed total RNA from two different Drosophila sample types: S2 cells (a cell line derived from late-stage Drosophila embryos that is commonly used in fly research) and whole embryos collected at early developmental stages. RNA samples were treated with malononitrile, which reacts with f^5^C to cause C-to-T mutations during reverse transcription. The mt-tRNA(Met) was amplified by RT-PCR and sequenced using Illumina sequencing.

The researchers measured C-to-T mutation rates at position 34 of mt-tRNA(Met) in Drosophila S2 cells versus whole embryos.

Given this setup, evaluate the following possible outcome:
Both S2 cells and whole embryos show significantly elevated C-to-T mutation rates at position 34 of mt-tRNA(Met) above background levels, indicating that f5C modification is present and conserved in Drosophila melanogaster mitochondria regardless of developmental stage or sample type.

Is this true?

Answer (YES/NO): NO